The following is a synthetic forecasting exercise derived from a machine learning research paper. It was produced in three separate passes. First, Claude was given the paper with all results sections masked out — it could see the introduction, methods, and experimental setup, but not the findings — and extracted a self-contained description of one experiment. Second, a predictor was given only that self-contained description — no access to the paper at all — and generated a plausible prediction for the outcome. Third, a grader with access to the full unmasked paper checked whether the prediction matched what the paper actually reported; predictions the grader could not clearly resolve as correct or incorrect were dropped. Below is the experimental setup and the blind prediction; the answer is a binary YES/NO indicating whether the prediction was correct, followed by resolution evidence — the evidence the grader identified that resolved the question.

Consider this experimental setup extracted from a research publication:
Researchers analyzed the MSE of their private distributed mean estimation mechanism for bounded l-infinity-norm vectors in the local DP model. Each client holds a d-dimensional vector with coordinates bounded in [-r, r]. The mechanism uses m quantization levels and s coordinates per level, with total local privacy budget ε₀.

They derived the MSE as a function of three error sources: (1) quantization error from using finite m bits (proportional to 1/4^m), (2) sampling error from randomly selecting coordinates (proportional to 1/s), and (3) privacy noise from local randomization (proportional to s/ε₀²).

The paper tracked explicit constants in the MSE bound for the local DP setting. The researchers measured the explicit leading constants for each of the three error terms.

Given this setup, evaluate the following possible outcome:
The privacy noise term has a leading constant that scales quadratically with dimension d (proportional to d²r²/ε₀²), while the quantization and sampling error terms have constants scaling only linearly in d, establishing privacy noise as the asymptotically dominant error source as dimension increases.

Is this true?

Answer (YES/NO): NO